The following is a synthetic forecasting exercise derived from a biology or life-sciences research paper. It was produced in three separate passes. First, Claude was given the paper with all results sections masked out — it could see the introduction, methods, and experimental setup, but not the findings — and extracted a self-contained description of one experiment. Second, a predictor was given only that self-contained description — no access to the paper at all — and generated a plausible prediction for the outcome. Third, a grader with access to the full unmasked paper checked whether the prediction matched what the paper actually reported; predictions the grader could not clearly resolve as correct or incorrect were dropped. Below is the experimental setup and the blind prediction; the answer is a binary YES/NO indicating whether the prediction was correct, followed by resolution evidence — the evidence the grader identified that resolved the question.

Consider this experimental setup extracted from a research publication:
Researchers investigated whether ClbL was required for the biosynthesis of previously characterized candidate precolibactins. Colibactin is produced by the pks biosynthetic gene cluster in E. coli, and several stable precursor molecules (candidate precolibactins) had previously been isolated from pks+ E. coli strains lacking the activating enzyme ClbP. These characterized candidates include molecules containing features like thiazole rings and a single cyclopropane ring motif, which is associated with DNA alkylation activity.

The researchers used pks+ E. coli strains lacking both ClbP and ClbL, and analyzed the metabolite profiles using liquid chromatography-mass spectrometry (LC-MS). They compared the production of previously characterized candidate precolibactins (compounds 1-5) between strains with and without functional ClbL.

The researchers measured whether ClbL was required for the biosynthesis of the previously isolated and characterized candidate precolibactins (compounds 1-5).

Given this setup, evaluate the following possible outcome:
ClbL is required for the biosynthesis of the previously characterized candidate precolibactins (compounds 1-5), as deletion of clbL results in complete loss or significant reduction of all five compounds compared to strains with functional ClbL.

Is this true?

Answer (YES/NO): NO